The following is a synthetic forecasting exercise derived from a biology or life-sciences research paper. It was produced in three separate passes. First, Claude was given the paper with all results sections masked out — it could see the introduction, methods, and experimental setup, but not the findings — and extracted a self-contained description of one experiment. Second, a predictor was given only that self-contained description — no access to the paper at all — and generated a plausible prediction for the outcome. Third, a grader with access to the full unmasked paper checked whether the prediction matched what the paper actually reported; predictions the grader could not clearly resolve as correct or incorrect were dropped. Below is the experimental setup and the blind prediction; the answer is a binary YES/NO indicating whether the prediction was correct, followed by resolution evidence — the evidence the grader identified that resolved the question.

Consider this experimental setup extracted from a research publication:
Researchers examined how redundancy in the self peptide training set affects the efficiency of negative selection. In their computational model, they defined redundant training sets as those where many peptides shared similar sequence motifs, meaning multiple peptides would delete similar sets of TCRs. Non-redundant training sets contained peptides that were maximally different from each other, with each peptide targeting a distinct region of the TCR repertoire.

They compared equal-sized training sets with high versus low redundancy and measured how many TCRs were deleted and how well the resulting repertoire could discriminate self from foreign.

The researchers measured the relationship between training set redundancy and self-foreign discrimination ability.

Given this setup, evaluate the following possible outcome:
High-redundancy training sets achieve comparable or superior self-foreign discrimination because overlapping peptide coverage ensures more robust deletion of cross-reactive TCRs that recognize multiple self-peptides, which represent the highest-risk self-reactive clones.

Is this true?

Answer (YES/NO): NO